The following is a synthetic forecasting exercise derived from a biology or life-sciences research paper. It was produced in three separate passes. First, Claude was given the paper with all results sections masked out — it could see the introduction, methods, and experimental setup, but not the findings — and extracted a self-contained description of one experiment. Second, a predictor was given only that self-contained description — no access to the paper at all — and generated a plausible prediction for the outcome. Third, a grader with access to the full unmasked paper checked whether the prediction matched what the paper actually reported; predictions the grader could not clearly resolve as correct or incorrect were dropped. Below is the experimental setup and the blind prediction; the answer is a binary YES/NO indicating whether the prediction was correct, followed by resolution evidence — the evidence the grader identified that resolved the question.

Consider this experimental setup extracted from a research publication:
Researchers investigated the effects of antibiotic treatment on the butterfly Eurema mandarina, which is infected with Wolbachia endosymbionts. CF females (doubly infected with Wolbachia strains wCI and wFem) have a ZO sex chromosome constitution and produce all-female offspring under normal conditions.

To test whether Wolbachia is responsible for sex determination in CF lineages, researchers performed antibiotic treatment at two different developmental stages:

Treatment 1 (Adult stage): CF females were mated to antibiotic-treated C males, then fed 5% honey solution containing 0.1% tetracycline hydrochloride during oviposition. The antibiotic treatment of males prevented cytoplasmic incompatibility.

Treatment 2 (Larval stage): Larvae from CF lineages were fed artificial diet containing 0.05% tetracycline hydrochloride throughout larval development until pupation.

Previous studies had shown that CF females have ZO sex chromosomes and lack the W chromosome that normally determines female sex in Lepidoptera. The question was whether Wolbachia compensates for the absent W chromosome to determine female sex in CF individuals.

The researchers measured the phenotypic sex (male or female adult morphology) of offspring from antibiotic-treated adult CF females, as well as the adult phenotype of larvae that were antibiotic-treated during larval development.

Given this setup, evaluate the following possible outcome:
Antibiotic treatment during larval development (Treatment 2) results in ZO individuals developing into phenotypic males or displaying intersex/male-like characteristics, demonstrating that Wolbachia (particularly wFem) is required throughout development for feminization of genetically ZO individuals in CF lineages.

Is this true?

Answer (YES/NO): YES